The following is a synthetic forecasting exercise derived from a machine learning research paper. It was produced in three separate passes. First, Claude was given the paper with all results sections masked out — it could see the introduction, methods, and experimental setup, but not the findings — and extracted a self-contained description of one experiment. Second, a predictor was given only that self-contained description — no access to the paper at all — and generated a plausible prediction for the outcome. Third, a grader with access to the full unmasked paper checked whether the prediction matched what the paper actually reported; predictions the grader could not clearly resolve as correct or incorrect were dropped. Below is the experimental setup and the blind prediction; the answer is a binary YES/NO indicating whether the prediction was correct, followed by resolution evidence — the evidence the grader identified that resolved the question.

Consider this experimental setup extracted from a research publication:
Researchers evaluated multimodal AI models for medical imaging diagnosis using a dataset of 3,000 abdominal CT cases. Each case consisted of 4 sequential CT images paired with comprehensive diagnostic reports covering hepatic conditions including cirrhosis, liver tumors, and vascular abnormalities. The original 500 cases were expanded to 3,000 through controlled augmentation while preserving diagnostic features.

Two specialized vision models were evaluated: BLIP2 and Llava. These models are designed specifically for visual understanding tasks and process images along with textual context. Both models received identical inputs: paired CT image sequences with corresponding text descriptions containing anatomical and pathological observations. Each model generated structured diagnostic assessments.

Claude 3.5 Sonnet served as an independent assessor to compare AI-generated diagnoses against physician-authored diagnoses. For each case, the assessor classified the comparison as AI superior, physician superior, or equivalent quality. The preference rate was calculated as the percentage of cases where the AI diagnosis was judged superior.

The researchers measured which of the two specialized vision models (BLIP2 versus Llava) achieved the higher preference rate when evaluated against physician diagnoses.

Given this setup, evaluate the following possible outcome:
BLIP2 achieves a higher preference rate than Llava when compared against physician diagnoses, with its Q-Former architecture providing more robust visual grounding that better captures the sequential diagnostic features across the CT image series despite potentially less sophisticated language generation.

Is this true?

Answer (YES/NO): NO